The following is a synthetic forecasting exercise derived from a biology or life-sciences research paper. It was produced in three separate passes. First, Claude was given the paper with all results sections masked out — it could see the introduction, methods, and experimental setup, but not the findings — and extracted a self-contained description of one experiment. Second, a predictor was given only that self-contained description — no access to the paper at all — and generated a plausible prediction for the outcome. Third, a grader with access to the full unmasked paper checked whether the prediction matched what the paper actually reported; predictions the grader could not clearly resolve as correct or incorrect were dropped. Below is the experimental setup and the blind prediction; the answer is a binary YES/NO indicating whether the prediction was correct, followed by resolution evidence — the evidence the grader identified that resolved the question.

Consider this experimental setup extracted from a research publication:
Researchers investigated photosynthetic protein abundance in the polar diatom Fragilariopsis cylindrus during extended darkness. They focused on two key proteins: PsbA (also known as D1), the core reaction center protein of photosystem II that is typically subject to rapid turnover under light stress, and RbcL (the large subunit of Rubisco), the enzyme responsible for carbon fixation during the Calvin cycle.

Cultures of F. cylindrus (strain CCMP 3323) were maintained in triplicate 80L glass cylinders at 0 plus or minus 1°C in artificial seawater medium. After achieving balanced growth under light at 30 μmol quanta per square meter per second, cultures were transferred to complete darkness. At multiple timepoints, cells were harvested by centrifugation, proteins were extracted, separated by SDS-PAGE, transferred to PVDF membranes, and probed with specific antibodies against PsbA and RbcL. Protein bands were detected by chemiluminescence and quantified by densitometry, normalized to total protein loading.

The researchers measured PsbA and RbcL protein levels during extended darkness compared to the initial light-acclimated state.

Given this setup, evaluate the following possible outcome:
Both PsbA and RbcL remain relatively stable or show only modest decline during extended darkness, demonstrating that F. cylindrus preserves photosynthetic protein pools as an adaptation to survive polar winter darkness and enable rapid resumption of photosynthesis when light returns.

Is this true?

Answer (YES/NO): NO